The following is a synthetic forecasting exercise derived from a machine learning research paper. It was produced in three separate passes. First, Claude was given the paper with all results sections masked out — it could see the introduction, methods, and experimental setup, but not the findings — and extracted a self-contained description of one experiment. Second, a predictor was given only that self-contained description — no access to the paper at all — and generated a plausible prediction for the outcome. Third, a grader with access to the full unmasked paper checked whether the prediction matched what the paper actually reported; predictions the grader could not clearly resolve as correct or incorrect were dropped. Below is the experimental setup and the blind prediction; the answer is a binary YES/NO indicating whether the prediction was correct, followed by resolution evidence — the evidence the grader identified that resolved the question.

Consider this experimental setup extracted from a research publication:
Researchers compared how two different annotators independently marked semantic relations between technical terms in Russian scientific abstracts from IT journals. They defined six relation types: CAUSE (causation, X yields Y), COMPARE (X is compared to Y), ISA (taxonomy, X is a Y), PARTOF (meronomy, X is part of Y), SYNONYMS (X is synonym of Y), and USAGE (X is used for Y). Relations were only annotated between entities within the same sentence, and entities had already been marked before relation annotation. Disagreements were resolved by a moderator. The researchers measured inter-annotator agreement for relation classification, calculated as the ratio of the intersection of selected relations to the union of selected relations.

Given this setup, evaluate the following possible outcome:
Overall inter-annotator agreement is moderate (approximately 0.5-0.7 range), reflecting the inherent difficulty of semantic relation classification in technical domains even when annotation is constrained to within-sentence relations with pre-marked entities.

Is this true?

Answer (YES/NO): NO